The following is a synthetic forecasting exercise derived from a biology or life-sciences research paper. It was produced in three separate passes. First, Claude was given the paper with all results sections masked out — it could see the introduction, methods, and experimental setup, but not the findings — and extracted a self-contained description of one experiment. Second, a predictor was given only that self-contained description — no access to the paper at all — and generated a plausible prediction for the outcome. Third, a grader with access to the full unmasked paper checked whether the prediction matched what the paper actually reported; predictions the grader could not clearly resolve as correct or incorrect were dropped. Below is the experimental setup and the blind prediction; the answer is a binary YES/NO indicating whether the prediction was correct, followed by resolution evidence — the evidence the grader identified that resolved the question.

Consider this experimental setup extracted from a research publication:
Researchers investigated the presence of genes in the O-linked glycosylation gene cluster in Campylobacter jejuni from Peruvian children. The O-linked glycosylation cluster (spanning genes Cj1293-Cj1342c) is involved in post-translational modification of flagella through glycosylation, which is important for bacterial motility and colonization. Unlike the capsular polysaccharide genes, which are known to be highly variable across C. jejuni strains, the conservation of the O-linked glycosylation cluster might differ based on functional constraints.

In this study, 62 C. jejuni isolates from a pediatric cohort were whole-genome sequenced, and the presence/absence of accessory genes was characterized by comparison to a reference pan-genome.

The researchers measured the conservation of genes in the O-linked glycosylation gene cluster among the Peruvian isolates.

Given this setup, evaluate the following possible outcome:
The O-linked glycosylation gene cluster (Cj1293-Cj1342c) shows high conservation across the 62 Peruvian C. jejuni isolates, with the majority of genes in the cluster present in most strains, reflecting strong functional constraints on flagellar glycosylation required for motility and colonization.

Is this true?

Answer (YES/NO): NO